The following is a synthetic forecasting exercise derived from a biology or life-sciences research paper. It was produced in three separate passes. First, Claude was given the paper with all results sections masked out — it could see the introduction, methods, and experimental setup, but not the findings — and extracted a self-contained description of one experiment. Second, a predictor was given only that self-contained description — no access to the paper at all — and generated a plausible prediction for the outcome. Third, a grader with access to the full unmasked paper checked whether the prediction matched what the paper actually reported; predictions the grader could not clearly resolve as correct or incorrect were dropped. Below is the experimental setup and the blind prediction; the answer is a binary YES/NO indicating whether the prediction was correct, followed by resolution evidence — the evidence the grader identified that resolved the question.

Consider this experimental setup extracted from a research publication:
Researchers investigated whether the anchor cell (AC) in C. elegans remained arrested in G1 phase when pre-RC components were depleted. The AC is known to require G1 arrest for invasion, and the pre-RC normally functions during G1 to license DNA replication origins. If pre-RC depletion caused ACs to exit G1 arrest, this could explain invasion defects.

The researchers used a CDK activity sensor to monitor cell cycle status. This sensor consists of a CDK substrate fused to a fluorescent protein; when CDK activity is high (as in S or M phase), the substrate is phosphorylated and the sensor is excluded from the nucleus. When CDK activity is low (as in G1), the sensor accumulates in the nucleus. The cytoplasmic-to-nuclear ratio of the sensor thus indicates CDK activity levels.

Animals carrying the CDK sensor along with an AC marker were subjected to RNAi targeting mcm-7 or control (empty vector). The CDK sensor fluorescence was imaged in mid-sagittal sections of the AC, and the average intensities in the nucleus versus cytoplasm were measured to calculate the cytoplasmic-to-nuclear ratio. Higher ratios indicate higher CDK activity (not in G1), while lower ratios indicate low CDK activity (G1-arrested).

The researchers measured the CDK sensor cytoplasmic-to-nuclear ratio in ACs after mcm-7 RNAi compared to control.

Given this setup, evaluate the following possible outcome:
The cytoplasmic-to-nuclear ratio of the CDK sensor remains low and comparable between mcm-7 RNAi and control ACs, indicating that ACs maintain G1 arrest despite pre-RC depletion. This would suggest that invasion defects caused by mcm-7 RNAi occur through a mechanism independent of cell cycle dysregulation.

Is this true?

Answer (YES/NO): YES